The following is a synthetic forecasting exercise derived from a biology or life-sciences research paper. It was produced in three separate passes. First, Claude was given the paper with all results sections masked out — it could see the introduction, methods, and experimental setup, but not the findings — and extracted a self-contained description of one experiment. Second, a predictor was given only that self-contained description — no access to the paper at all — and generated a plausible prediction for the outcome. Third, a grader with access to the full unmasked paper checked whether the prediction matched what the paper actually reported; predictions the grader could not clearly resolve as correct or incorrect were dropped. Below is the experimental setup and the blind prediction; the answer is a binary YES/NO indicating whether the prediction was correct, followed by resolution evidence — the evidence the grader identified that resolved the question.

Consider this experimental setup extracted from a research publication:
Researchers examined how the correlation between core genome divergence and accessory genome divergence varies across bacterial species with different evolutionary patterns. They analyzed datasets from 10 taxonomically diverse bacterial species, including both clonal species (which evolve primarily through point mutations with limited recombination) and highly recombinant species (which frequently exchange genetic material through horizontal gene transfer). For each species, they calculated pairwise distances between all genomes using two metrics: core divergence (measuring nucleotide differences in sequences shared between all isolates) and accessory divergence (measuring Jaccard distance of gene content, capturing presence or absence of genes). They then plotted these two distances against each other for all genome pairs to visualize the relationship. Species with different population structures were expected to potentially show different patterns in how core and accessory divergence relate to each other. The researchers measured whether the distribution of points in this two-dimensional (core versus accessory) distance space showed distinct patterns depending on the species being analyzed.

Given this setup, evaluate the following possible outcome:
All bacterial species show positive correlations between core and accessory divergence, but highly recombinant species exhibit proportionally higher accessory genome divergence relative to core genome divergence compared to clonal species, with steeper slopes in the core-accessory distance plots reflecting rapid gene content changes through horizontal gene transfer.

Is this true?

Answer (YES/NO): NO